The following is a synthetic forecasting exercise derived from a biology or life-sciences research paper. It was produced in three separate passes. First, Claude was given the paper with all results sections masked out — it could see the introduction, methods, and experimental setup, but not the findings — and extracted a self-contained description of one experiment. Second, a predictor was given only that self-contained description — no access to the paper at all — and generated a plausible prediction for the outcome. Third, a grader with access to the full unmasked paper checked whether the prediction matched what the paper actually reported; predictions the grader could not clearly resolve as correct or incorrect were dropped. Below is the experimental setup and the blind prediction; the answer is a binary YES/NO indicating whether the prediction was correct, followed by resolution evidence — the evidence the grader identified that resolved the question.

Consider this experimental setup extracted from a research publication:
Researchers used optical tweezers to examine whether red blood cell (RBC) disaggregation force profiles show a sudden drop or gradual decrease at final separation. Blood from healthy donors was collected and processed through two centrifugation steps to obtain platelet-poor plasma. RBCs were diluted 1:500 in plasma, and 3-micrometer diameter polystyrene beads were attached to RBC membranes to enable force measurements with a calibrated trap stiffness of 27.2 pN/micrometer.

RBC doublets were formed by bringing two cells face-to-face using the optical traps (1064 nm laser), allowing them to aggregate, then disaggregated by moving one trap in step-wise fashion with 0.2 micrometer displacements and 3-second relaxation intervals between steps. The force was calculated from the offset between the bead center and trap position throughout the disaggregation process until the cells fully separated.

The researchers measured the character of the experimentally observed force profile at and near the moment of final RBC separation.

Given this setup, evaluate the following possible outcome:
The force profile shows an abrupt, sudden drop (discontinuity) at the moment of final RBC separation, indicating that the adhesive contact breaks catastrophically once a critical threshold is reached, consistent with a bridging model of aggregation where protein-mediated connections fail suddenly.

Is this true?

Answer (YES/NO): NO